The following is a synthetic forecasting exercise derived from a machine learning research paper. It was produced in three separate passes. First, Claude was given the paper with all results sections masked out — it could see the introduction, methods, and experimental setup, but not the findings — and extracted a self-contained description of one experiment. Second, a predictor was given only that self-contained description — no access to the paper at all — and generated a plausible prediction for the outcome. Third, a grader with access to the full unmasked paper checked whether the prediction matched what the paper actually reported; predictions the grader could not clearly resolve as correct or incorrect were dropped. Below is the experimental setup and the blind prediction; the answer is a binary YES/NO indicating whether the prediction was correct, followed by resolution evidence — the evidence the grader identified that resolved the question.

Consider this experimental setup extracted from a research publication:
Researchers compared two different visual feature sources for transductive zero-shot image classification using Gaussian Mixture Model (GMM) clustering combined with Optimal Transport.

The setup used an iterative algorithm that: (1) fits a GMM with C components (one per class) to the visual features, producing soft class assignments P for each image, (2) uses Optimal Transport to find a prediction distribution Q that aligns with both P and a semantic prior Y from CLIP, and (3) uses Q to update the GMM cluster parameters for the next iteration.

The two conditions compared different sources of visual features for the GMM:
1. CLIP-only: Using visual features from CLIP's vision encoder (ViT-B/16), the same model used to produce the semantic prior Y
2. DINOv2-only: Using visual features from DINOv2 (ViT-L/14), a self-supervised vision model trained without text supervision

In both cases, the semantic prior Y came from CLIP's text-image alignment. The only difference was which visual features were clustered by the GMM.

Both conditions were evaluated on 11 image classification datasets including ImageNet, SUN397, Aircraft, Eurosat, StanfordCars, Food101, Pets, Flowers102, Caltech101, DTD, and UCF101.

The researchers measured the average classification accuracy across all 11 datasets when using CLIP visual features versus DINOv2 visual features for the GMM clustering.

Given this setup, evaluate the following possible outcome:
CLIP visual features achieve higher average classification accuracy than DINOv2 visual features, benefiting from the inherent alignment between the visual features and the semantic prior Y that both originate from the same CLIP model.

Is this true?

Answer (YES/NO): NO